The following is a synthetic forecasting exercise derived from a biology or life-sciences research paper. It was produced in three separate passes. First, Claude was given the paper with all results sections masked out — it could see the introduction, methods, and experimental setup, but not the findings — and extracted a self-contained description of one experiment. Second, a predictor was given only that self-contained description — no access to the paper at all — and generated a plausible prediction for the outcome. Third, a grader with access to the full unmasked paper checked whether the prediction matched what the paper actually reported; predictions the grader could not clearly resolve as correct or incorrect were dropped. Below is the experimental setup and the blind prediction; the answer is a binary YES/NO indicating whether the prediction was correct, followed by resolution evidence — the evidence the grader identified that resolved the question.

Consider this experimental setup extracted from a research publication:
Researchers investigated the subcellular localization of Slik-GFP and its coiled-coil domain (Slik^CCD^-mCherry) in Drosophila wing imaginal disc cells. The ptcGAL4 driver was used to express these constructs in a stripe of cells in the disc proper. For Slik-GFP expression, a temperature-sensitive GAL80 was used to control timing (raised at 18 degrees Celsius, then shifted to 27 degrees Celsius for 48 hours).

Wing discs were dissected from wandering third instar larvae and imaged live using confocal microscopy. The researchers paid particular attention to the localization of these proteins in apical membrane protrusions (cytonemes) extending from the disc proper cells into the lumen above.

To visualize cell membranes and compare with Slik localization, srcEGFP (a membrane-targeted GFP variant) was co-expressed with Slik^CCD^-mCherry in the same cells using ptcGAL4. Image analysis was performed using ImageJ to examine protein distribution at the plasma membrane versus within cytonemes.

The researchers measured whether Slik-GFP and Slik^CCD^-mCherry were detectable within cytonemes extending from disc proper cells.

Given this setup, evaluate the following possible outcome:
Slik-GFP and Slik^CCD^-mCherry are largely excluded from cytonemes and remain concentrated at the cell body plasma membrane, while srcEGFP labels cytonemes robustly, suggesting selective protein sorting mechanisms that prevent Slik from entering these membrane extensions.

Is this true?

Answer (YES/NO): NO